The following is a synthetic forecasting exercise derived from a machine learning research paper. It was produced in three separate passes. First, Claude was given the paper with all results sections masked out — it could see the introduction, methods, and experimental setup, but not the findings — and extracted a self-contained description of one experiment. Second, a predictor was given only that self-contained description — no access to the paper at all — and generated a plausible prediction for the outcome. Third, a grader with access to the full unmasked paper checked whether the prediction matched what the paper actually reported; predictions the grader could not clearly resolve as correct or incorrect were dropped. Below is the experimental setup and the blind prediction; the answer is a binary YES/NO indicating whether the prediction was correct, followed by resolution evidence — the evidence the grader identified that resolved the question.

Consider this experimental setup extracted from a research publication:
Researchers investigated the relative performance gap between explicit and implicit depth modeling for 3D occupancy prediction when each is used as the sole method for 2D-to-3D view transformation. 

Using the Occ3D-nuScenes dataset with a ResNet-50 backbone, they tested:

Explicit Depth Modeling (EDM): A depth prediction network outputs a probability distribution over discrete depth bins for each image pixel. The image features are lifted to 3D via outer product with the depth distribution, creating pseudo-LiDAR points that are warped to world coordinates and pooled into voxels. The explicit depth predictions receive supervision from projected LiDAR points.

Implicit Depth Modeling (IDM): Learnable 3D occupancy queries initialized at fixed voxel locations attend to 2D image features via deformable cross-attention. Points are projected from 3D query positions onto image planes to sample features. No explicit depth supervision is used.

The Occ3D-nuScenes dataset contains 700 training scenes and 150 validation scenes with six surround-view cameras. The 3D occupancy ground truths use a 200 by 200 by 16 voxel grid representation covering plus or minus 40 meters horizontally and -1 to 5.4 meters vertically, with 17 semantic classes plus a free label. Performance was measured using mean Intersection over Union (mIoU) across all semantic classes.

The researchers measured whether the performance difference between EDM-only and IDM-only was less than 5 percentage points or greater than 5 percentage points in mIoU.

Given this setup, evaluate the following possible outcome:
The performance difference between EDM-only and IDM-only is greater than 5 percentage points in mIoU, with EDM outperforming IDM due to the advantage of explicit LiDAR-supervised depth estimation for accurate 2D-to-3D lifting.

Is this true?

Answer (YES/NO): YES